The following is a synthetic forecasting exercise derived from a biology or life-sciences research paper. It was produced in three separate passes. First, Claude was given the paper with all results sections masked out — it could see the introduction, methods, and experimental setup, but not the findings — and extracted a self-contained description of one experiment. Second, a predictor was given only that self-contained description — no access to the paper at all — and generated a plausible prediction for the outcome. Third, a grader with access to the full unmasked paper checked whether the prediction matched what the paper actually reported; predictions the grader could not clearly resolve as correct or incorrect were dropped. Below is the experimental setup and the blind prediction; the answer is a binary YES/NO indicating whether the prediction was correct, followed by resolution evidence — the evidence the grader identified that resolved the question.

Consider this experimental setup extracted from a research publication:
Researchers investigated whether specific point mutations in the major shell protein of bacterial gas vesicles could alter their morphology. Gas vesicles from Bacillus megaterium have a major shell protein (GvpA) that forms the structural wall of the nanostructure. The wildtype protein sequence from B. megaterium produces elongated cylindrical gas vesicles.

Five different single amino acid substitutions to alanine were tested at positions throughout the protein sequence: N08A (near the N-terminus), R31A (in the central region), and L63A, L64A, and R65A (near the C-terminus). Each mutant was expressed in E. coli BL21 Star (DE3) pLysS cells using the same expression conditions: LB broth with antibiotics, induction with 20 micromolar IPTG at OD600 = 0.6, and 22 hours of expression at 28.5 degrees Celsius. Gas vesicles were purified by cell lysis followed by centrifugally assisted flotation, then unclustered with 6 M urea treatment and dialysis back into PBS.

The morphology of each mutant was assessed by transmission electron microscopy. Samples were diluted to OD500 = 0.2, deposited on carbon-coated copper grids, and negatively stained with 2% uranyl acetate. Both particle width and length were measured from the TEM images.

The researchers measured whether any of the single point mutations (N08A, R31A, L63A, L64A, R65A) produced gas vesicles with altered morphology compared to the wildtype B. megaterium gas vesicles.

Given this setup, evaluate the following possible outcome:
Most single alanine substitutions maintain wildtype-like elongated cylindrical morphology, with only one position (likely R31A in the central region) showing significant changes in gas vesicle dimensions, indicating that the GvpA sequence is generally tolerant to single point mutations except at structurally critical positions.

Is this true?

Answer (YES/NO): NO